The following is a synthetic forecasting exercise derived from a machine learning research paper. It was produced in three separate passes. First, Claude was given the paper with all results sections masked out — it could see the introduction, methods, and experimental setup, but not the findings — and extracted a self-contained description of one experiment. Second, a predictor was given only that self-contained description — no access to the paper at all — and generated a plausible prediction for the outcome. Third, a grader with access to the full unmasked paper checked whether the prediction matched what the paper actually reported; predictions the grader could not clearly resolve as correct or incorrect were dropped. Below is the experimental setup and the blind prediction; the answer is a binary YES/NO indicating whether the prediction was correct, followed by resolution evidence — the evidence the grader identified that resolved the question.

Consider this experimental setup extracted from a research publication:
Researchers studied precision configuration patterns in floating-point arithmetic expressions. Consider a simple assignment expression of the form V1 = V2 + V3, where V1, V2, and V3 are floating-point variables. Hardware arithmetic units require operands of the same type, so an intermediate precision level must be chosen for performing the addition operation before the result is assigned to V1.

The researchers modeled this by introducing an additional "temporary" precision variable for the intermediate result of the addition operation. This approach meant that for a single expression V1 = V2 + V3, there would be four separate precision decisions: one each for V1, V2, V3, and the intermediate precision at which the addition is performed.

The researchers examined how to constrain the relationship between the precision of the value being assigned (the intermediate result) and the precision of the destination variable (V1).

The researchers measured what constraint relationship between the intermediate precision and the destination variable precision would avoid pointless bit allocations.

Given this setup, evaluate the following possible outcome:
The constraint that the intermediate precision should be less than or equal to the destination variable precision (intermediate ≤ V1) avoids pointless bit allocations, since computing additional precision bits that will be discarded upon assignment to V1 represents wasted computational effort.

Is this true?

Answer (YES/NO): YES